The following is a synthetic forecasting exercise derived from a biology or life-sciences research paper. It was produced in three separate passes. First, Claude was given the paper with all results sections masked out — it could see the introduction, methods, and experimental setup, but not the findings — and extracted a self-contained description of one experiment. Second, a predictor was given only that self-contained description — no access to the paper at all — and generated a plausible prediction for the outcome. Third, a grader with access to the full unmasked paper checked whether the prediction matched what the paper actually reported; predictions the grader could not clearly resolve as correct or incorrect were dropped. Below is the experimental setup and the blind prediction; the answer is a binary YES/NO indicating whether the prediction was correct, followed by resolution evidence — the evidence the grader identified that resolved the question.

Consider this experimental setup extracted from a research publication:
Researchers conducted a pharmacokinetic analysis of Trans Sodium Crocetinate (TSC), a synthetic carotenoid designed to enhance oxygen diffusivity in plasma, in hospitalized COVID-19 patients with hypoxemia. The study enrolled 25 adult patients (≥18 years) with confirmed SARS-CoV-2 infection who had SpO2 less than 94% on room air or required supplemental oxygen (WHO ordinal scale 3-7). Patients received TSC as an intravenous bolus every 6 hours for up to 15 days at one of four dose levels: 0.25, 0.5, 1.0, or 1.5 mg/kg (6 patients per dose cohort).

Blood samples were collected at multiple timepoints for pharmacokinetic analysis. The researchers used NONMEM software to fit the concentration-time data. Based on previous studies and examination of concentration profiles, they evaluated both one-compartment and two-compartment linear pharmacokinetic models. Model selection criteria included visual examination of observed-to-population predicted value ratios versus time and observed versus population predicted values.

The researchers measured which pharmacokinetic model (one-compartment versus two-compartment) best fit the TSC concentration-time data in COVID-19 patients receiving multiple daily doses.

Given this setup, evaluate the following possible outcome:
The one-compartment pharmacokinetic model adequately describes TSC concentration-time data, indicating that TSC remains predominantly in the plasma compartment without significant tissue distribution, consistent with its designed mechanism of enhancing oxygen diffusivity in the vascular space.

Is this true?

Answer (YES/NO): NO